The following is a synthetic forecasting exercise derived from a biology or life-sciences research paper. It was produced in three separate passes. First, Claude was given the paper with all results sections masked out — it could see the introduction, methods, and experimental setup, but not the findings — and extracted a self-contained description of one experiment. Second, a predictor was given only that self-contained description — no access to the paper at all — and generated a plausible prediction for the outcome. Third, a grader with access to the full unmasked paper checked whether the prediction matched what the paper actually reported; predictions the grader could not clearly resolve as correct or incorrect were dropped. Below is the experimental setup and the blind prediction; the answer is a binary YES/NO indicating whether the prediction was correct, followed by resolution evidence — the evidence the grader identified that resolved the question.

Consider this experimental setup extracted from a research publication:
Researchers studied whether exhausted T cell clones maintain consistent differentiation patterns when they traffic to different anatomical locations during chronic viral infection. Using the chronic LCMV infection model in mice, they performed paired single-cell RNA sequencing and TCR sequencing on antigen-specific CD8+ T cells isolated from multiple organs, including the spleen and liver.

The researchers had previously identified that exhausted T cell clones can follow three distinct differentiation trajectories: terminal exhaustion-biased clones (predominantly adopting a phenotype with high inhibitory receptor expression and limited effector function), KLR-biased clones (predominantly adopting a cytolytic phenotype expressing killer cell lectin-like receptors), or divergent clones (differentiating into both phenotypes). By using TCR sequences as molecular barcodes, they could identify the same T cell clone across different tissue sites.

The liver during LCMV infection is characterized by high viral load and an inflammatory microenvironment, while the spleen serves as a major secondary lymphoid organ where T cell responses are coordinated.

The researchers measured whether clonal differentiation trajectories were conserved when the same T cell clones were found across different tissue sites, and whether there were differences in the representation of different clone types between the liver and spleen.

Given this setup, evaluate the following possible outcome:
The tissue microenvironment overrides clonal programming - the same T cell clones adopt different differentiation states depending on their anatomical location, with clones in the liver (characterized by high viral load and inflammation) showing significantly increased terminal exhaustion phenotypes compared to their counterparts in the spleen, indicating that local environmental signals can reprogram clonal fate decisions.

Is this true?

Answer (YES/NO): NO